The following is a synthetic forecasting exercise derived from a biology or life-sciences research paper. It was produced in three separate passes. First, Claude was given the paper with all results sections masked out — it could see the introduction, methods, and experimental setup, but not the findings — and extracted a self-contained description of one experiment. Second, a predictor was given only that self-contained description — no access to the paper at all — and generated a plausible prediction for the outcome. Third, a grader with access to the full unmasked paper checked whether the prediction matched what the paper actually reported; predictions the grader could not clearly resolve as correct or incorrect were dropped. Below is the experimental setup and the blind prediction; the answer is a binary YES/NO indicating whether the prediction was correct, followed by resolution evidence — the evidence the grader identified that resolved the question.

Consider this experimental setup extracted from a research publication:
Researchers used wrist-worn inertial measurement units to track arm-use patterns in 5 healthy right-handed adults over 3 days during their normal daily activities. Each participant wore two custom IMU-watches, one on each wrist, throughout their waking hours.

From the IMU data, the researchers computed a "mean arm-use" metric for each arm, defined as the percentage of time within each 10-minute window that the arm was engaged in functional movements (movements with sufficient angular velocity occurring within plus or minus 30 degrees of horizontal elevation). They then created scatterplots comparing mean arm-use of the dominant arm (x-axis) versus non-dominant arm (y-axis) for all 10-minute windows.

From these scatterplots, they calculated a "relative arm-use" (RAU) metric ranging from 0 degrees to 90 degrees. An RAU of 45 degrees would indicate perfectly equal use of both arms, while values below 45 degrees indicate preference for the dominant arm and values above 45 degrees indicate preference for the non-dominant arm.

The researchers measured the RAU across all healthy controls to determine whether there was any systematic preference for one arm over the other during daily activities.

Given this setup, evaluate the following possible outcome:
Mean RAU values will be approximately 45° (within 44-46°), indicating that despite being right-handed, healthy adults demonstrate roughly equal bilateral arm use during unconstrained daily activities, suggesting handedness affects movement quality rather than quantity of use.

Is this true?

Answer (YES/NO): NO